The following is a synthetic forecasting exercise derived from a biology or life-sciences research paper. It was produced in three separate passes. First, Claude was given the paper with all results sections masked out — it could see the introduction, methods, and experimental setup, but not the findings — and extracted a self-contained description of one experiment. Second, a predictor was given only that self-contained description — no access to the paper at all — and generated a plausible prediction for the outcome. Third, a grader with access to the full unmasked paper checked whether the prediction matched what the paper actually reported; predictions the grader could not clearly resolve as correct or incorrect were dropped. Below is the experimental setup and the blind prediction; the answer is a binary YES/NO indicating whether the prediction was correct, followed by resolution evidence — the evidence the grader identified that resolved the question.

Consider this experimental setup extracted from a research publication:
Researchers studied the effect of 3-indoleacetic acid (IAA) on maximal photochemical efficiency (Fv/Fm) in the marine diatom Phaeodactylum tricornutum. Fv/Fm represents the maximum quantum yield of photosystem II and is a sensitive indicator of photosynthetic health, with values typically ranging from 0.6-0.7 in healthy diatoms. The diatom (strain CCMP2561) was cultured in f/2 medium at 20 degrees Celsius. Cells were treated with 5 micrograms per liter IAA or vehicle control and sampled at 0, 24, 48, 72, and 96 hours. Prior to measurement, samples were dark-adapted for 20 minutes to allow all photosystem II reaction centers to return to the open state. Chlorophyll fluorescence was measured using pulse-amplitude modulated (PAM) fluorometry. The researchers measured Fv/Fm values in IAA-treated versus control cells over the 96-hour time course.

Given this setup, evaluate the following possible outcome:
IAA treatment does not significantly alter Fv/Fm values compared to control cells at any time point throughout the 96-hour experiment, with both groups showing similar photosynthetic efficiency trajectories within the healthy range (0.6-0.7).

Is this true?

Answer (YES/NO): NO